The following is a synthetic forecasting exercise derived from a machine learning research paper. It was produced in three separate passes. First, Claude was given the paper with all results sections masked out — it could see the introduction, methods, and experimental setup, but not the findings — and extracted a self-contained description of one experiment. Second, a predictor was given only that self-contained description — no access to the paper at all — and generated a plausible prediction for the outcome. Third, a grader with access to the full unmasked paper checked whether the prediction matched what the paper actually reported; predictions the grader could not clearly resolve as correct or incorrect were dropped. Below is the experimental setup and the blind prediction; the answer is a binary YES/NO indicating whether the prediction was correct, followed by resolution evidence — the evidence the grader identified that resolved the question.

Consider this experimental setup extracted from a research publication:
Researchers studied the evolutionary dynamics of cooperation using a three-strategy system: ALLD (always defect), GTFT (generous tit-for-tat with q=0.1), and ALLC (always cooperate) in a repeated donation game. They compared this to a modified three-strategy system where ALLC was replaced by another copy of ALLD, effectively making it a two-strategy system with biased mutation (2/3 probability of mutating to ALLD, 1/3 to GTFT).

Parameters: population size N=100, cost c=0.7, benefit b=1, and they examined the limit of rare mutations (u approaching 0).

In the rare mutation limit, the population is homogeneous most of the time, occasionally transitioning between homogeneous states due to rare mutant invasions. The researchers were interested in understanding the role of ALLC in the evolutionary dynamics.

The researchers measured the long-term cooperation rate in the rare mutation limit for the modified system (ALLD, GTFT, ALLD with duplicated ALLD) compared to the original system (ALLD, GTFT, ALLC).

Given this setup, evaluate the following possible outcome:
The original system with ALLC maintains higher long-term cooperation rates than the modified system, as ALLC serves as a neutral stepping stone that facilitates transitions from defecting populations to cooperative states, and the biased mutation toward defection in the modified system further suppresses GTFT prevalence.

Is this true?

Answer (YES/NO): NO